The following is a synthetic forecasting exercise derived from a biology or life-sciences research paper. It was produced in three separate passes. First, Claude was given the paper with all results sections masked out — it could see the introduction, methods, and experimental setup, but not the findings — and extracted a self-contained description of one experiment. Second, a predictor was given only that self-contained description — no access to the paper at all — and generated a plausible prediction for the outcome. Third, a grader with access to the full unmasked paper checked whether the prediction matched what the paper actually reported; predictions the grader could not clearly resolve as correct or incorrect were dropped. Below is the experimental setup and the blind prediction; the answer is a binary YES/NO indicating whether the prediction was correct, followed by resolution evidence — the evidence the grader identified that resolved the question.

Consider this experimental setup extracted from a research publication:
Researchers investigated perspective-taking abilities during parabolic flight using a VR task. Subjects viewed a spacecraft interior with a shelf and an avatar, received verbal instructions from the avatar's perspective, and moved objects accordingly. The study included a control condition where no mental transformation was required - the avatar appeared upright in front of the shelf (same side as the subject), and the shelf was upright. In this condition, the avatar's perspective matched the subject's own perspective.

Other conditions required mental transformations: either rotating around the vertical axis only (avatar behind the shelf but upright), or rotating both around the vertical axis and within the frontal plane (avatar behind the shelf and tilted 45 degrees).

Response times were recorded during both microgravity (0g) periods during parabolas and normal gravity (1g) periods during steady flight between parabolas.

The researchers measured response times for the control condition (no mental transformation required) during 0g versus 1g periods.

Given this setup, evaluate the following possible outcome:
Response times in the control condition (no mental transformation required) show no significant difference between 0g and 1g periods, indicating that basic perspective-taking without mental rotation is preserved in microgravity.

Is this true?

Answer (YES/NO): YES